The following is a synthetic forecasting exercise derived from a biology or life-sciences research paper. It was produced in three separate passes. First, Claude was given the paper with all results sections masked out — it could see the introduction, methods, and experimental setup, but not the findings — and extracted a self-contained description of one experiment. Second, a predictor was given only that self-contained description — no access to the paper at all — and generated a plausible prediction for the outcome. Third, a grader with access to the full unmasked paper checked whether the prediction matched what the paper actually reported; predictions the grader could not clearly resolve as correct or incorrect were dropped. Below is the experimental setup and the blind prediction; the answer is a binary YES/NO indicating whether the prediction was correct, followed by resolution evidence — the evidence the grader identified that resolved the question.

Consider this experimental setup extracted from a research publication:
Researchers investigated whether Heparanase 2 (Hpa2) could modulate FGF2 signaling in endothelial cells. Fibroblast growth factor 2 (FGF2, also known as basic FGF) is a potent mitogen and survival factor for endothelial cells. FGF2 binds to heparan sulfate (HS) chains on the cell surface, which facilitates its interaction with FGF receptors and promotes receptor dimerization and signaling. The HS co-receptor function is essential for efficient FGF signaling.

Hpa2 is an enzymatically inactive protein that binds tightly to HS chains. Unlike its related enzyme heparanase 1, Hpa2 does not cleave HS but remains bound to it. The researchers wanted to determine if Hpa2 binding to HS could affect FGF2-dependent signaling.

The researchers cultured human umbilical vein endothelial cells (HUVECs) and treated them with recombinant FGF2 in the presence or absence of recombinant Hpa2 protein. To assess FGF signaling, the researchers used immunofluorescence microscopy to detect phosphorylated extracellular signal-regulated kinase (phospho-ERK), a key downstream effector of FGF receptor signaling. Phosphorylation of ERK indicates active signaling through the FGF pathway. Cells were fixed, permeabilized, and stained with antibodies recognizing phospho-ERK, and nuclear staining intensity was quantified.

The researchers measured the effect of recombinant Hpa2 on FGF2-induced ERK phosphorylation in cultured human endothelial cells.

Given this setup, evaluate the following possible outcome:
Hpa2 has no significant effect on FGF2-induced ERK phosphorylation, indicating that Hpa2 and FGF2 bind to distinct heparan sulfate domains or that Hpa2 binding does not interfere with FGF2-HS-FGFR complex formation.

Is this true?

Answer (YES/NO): NO